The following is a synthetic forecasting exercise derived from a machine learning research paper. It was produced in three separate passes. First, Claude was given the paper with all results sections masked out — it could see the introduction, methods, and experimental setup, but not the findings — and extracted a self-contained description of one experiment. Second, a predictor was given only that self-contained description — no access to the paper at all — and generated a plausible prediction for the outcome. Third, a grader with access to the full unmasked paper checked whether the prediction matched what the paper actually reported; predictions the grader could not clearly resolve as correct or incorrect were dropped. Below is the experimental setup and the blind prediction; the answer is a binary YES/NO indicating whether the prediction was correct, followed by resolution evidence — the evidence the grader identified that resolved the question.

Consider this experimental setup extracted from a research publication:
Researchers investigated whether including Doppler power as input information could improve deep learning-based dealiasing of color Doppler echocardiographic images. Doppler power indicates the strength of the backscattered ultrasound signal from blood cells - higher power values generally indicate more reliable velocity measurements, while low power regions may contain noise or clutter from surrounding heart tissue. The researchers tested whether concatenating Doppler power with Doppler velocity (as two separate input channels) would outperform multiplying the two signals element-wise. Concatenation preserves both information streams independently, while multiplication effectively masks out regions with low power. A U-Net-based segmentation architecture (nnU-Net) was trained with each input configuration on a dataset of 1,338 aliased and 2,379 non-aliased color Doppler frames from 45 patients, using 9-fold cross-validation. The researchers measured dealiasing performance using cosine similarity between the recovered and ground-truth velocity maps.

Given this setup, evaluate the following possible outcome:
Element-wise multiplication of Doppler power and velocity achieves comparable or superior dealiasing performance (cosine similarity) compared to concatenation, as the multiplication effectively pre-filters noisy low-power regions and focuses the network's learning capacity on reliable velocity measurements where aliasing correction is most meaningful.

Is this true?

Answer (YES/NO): YES